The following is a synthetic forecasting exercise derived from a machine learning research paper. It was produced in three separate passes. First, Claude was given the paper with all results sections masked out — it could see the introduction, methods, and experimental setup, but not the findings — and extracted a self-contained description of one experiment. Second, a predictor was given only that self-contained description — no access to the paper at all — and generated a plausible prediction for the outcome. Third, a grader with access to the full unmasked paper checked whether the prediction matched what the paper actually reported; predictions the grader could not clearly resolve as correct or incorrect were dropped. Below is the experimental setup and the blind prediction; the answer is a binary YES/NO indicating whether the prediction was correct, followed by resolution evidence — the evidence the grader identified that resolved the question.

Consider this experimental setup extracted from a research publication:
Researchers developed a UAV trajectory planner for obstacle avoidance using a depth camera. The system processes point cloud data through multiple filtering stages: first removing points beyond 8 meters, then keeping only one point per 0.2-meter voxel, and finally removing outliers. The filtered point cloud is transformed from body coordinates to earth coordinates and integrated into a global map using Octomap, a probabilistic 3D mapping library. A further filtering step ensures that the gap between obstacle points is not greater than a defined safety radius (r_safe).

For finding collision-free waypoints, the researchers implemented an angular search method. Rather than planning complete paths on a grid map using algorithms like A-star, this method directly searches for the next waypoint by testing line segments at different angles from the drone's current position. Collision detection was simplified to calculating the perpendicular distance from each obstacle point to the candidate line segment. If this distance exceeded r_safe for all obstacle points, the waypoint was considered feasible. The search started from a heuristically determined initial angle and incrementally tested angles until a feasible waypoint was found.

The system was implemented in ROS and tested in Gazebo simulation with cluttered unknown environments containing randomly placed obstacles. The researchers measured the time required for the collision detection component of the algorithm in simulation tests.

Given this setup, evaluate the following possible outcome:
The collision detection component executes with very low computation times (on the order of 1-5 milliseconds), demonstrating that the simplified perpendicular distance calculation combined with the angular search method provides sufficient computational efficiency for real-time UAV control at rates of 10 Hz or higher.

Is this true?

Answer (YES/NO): NO